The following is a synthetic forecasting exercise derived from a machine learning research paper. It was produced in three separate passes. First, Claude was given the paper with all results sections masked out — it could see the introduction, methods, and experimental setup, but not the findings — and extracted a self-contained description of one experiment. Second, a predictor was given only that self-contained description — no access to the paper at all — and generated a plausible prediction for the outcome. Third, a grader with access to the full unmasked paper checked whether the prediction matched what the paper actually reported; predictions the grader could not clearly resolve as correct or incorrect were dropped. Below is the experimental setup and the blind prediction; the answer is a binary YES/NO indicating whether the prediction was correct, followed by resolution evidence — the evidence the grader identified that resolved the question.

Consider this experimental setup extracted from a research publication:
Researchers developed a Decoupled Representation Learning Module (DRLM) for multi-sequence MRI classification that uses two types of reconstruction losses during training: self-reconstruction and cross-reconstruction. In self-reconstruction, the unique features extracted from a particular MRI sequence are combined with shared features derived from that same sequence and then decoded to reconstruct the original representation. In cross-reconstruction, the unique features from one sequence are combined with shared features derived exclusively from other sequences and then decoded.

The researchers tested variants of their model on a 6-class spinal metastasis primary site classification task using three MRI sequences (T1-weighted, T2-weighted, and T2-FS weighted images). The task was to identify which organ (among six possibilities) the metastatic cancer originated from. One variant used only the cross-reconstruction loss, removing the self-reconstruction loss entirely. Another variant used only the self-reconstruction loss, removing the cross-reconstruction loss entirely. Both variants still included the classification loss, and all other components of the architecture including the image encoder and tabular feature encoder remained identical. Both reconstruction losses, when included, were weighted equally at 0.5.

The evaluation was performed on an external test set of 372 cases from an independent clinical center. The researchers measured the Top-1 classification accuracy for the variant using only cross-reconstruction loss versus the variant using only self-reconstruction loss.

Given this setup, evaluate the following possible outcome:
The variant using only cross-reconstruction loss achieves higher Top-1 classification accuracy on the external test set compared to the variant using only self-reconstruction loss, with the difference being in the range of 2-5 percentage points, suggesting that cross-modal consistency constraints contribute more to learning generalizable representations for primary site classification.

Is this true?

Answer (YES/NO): NO